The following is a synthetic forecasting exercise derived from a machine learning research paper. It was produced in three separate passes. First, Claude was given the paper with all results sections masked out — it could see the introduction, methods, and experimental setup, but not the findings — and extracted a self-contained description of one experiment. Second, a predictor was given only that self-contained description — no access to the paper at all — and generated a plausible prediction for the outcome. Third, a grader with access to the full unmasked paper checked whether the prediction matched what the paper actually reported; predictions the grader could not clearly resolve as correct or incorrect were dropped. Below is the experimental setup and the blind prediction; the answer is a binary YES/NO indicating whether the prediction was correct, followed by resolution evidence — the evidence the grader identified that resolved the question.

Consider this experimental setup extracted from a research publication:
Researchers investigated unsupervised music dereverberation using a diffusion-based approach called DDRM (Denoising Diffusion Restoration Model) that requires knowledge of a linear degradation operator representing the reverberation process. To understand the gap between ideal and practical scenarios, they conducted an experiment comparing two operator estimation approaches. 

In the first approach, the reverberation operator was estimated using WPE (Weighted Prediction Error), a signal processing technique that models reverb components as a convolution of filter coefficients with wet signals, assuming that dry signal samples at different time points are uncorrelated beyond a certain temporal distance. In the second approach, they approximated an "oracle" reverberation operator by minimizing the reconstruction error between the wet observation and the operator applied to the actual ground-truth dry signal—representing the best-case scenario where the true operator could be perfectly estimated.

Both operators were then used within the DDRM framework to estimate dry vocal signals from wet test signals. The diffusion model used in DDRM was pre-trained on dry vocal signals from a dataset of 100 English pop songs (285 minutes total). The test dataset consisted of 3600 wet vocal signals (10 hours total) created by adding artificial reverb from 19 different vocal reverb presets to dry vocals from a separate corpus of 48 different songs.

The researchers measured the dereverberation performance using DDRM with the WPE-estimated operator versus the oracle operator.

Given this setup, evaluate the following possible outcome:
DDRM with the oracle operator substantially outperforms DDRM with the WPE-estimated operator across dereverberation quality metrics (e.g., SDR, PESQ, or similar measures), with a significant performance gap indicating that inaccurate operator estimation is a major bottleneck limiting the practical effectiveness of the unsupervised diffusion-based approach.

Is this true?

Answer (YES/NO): YES